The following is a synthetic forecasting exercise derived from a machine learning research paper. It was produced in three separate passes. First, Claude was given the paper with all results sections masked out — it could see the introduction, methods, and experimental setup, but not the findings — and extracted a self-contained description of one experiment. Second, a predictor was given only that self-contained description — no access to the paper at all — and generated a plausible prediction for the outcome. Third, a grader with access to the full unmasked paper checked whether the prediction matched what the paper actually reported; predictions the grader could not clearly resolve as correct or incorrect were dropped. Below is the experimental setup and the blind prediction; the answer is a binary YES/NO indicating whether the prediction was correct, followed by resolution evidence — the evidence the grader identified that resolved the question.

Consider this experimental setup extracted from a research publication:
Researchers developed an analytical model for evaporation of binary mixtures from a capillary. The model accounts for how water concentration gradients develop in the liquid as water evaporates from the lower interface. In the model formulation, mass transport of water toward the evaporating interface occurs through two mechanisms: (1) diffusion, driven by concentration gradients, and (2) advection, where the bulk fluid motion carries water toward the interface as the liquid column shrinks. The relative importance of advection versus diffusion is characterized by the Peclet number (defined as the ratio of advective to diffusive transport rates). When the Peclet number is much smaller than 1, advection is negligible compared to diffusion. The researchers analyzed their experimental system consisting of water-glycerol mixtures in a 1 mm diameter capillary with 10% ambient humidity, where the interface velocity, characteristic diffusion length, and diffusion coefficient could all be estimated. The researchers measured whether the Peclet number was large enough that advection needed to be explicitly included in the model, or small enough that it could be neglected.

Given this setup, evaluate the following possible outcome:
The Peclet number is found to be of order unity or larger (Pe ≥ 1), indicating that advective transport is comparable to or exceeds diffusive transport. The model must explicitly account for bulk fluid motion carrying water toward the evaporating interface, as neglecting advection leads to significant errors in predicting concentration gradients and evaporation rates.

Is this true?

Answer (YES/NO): NO